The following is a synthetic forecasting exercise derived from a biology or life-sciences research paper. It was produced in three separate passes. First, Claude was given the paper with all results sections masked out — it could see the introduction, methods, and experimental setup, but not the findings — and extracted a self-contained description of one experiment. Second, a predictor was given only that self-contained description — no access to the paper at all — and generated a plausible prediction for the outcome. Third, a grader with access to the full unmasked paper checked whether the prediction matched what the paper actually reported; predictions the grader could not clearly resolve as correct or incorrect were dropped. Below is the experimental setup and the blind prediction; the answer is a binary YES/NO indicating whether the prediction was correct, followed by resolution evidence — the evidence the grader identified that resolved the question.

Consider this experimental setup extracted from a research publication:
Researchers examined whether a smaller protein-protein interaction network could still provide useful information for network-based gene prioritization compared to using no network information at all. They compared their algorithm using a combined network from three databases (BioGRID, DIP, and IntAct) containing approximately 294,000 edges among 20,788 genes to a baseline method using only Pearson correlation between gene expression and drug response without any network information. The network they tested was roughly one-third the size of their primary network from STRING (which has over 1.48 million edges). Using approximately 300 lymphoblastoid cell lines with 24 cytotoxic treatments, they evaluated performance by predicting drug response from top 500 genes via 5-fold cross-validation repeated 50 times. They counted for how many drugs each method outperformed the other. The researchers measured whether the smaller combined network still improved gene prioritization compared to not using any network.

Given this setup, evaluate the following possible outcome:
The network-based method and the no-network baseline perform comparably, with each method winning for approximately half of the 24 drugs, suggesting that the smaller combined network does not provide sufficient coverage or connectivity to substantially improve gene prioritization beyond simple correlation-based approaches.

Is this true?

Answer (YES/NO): NO